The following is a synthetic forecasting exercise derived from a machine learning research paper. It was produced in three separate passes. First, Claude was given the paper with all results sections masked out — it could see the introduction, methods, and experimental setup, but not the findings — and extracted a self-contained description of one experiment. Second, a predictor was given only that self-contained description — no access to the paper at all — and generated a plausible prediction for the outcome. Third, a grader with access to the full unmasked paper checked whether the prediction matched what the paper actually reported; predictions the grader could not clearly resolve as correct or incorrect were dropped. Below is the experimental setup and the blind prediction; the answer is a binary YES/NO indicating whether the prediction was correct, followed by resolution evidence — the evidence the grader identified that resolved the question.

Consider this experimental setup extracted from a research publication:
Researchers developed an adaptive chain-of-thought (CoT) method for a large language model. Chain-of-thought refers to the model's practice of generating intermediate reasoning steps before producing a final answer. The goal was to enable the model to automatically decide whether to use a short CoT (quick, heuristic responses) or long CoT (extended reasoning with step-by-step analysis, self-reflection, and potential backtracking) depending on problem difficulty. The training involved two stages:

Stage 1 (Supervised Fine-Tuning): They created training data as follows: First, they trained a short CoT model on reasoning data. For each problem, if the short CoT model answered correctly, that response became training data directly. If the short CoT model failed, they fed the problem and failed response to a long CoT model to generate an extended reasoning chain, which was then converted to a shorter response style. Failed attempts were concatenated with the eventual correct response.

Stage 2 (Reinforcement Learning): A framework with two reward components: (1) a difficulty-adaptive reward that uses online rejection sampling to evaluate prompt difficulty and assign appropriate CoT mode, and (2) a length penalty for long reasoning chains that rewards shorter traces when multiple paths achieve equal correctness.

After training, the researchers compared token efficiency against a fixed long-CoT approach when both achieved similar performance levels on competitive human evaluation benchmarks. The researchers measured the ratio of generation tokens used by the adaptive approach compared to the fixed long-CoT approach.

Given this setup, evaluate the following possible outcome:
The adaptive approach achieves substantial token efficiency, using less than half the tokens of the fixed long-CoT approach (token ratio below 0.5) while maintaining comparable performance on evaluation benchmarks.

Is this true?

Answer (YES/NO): NO